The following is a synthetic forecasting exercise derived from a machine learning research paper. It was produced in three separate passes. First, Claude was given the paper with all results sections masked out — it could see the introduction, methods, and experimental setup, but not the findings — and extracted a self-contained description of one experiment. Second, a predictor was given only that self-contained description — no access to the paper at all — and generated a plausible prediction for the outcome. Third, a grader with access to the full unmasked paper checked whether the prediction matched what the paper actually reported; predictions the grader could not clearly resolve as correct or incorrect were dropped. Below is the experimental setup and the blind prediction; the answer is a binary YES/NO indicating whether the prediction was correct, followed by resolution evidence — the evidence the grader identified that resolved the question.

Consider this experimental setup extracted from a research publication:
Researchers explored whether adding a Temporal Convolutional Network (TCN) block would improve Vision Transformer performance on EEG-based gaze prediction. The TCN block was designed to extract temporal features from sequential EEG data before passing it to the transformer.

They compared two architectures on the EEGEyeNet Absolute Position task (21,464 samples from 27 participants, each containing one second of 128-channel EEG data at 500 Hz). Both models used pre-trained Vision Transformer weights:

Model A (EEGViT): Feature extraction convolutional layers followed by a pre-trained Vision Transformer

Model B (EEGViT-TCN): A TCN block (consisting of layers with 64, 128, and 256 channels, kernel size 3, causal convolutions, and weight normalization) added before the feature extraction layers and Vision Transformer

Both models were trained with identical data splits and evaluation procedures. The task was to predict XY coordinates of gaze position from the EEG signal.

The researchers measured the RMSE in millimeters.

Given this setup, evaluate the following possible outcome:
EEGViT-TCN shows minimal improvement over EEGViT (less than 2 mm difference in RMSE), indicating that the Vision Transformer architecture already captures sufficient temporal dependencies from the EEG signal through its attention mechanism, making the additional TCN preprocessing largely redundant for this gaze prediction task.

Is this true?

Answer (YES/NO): NO